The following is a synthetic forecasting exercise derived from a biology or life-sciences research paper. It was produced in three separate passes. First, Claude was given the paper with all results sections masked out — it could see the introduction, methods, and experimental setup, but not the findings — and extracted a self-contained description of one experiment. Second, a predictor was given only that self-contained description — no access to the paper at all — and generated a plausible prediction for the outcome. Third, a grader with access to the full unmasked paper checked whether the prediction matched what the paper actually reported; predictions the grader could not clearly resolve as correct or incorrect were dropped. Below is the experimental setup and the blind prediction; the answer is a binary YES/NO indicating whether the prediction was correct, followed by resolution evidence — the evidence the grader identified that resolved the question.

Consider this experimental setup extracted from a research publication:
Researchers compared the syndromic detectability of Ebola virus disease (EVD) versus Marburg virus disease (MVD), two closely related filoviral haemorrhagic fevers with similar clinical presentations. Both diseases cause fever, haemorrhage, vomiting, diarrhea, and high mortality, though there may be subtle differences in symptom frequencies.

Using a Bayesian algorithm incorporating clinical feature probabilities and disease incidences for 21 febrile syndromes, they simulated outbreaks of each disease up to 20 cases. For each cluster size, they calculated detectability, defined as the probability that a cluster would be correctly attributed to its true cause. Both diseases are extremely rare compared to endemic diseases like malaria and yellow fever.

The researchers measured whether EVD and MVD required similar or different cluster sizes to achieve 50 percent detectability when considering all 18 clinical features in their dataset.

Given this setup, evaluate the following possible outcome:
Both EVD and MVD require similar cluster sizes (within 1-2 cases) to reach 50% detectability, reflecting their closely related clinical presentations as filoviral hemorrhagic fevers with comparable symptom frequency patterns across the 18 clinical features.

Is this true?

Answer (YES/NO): YES